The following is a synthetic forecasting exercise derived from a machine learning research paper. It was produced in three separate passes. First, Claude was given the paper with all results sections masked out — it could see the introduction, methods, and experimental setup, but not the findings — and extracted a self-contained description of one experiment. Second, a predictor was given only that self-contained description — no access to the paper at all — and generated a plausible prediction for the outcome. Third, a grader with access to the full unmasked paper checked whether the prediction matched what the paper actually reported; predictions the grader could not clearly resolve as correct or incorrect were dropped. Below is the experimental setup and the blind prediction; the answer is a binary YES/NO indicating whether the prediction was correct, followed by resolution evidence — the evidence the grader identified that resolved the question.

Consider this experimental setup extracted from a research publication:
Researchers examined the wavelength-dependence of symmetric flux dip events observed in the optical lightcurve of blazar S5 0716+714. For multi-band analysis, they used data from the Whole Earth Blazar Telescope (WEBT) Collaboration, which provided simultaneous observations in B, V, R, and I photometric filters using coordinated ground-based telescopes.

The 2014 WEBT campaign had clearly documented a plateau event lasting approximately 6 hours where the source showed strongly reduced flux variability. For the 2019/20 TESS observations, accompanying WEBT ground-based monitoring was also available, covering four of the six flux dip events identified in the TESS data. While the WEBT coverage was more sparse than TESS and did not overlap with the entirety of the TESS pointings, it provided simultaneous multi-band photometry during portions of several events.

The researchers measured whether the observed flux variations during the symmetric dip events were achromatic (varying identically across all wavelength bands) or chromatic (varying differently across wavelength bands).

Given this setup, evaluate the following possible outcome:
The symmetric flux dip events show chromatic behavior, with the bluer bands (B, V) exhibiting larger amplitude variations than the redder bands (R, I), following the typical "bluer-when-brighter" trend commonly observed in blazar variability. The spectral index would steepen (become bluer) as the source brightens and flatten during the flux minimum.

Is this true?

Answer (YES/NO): NO